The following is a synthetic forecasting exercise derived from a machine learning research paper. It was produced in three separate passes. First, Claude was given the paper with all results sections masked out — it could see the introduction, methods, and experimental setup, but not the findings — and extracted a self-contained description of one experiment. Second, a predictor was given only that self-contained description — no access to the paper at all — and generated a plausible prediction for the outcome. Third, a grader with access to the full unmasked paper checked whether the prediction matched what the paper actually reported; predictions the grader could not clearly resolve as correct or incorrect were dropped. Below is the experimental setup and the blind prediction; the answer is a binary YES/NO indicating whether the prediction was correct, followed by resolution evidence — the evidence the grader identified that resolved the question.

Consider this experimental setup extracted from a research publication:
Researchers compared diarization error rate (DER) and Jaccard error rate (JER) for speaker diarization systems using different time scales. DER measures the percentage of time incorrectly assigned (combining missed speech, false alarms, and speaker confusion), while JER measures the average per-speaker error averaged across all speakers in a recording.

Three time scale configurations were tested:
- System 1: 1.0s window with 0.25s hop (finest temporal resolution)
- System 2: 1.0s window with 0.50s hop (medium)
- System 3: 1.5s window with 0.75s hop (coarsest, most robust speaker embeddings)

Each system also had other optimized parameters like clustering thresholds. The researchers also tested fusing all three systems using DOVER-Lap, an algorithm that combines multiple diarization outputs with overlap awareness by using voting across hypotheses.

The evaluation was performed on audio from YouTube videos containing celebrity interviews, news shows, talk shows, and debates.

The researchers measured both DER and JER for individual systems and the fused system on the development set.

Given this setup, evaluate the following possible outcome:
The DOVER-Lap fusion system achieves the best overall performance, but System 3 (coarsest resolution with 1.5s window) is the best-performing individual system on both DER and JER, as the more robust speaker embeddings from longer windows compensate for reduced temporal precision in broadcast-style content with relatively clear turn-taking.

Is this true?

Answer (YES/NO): NO